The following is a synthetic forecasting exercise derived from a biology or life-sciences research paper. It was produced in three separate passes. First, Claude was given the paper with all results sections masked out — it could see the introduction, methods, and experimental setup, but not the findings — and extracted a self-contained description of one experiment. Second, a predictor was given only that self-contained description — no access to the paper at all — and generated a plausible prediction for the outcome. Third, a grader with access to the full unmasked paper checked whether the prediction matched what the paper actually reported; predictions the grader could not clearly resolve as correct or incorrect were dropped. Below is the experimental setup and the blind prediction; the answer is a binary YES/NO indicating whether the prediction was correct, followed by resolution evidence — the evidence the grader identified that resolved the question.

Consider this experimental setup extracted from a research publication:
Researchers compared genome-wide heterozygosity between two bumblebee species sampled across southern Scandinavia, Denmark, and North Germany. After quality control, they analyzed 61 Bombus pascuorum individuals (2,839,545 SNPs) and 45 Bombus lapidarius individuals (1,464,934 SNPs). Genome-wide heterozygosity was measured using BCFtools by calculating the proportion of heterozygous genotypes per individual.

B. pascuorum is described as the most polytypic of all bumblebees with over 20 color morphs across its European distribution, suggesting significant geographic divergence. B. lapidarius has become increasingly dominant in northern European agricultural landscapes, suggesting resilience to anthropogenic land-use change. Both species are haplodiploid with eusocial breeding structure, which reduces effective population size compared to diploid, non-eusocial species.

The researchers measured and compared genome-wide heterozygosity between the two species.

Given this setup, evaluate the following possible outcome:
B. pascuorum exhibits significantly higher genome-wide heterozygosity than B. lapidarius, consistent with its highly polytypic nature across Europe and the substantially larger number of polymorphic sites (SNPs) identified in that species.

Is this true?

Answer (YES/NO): NO